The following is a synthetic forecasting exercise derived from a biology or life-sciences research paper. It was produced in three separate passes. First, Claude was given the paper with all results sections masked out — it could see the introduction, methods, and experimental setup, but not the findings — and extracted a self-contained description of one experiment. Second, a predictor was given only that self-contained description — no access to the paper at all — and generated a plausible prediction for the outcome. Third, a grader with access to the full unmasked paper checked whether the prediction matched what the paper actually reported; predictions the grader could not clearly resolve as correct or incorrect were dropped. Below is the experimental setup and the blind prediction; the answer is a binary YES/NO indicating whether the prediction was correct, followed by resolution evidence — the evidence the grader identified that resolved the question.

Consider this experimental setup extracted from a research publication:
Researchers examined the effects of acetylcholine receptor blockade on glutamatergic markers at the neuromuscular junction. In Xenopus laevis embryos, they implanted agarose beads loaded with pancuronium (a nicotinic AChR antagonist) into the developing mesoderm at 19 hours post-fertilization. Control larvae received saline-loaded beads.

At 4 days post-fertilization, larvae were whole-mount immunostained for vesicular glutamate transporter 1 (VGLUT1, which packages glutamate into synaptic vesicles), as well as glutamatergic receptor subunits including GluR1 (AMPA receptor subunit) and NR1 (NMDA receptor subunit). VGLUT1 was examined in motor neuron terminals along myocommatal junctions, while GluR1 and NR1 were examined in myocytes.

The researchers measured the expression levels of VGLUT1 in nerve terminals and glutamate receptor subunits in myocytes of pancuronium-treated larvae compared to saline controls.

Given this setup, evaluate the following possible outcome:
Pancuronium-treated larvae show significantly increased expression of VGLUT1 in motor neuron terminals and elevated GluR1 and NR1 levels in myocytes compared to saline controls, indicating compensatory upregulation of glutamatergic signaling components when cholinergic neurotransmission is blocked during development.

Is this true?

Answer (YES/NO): YES